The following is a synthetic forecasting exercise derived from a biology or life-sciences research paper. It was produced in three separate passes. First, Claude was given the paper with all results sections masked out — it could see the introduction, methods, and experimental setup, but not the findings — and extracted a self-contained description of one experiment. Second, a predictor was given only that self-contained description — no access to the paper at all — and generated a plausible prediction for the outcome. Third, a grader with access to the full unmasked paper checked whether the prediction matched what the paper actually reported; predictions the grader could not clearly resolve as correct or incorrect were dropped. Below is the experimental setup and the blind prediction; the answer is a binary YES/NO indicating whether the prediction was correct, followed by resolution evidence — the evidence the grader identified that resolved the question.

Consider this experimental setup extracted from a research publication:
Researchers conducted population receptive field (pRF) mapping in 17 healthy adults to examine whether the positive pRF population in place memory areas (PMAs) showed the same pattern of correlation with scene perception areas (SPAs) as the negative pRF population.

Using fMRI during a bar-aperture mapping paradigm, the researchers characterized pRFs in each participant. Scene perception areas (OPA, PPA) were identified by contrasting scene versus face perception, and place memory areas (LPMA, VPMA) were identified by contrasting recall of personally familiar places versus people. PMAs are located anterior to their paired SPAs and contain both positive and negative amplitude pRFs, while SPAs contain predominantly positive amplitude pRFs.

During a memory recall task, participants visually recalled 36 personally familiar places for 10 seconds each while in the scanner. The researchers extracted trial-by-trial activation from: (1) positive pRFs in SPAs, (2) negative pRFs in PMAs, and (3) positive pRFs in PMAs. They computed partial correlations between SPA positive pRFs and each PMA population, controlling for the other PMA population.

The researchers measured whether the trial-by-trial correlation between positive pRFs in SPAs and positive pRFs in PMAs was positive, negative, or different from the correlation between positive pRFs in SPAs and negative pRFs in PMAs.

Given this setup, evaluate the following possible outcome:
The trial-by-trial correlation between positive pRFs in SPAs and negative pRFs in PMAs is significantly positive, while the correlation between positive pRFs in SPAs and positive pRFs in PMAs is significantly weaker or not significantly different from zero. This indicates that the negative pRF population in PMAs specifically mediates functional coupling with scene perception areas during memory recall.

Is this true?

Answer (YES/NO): NO